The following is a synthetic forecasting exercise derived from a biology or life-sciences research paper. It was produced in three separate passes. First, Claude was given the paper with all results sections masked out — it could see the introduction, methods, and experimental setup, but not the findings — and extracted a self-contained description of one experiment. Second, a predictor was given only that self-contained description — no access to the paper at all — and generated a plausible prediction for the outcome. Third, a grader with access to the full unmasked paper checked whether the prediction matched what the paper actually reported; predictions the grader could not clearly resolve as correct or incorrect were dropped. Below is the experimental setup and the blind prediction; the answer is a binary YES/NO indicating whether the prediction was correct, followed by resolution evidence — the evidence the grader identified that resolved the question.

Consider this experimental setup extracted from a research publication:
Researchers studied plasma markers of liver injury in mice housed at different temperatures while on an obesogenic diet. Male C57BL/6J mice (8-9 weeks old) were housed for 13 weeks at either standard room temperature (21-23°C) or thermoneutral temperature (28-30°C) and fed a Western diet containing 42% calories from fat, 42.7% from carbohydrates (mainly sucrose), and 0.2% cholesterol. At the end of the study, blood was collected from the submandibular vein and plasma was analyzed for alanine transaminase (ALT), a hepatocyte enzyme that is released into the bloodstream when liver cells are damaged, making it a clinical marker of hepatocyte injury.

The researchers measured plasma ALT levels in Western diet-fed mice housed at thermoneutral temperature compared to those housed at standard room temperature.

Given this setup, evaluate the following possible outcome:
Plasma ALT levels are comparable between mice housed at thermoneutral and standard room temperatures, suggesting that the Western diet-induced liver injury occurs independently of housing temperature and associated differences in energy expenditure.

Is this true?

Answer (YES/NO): YES